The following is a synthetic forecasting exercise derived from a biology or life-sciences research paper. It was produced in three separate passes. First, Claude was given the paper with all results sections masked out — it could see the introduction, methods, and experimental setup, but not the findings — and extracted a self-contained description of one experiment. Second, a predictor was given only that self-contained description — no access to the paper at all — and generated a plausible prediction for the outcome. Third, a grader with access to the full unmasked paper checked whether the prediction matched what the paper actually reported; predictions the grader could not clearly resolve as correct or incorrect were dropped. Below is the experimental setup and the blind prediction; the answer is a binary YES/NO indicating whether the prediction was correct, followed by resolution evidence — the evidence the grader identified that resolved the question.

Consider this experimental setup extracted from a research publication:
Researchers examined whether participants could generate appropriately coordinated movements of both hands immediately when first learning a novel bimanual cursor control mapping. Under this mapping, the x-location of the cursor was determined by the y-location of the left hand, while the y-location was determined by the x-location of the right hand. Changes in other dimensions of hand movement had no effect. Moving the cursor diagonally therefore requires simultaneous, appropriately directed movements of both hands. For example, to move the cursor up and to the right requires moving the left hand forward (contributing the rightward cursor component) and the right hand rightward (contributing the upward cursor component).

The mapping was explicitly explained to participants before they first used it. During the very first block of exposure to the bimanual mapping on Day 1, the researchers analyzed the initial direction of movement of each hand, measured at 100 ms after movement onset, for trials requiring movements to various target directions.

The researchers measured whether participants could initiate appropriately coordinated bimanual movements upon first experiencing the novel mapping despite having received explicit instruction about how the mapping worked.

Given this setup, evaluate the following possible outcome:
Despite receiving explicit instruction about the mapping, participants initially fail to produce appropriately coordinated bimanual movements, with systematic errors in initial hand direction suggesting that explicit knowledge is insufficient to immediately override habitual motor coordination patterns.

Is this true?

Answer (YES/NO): NO